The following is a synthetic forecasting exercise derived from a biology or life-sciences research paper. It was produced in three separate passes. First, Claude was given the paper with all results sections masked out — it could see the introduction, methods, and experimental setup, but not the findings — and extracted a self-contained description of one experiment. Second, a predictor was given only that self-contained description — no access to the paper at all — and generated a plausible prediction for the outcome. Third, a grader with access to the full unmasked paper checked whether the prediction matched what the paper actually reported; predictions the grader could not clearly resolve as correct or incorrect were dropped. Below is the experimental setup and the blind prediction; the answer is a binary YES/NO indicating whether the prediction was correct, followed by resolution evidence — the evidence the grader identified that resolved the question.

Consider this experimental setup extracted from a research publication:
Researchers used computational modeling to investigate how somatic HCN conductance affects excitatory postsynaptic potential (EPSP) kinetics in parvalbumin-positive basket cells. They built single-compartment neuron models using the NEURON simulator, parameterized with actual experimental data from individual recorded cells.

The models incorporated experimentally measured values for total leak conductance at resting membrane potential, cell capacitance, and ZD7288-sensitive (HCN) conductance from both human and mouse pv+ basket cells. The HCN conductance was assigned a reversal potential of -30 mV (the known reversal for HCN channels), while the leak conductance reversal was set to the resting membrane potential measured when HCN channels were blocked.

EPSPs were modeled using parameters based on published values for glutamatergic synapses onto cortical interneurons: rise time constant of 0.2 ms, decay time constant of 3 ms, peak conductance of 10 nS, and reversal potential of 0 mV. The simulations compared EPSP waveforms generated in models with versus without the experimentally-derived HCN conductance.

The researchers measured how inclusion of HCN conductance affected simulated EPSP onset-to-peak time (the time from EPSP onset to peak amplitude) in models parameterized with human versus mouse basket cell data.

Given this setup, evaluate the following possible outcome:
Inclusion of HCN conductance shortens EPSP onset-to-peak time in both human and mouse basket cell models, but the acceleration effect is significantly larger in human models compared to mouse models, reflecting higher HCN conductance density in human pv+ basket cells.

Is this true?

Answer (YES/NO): YES